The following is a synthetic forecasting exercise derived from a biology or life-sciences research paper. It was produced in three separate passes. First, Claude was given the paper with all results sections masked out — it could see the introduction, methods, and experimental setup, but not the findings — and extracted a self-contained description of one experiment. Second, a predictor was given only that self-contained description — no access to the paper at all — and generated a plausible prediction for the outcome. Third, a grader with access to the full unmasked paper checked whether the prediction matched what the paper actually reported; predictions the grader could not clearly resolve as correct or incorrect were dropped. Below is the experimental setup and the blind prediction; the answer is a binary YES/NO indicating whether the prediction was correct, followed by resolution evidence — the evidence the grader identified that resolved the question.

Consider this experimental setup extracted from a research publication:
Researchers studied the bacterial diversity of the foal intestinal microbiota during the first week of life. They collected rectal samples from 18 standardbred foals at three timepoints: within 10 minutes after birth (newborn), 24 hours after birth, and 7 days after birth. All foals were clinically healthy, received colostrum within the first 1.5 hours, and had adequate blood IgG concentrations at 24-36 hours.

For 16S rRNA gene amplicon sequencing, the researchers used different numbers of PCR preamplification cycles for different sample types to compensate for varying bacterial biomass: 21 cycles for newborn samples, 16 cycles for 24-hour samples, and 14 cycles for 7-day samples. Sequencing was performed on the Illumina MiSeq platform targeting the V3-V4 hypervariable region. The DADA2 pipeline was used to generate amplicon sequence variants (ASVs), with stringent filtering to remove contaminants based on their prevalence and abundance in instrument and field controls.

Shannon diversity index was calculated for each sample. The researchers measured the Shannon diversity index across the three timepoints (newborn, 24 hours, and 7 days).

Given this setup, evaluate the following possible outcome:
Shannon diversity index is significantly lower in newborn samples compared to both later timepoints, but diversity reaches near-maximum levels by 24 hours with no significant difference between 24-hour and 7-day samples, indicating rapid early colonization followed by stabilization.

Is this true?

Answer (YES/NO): NO